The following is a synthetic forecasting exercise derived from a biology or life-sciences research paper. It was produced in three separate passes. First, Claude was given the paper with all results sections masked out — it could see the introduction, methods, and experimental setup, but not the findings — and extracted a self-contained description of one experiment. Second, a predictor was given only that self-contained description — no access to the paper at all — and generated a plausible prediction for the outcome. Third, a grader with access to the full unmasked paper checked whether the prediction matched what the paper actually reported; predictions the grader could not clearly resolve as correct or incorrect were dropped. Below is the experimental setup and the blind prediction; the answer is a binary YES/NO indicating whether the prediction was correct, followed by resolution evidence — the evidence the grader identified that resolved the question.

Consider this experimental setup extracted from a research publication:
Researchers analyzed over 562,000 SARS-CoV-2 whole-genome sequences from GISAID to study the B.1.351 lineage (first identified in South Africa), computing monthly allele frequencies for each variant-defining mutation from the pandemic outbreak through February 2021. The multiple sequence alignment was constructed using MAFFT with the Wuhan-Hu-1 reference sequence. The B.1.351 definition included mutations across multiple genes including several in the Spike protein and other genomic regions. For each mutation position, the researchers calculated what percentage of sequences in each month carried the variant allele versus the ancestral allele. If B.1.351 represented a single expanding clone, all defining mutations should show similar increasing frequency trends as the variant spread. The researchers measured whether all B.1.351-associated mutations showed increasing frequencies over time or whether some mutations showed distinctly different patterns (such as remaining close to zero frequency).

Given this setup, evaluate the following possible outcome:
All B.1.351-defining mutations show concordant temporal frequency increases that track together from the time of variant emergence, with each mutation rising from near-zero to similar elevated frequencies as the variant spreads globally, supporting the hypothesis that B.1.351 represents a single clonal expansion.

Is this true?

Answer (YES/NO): NO